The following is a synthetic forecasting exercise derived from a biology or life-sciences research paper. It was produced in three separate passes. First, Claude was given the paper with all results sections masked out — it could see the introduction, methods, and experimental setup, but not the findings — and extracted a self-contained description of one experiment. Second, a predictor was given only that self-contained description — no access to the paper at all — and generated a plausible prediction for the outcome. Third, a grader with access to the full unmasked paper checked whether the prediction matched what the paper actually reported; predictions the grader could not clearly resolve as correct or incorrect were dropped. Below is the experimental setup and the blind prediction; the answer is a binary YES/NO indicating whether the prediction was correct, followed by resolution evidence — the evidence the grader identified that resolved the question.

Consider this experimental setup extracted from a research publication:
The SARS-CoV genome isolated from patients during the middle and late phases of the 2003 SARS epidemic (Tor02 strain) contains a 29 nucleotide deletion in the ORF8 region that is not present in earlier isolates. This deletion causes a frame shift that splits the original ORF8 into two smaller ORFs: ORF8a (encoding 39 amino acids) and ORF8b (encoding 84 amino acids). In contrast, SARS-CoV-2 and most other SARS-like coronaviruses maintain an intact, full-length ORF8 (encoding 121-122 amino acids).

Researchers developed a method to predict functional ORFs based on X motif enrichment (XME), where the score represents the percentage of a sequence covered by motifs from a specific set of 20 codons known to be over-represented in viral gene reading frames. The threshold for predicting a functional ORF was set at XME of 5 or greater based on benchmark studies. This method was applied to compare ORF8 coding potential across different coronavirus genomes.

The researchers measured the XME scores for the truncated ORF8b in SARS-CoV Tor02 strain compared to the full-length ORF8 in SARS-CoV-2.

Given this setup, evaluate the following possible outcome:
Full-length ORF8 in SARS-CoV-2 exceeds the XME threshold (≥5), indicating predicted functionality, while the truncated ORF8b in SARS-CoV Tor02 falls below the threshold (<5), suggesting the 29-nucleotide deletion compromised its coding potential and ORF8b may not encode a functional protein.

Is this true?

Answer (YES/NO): YES